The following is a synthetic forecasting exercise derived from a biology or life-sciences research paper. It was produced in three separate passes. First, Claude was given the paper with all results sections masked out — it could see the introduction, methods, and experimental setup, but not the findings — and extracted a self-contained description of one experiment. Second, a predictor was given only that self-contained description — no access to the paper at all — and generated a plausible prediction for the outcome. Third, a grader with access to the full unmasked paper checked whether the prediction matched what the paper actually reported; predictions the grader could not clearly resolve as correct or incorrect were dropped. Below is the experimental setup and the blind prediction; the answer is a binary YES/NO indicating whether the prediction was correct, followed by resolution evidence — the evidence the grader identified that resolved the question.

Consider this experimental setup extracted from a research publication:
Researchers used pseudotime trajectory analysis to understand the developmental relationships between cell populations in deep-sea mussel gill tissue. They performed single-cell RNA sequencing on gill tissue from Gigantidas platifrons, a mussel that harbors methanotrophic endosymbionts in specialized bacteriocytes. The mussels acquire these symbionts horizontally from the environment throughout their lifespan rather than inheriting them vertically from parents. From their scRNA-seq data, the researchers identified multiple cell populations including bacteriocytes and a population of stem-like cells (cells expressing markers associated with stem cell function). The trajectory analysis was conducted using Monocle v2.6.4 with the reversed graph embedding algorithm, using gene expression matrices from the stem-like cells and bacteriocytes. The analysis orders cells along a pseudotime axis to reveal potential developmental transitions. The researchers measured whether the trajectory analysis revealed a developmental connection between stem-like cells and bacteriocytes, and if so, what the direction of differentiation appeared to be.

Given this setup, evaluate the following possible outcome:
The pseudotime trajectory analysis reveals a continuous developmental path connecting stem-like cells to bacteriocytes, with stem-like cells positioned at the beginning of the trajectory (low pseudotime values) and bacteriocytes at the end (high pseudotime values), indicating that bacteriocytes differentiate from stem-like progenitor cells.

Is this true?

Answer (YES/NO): YES